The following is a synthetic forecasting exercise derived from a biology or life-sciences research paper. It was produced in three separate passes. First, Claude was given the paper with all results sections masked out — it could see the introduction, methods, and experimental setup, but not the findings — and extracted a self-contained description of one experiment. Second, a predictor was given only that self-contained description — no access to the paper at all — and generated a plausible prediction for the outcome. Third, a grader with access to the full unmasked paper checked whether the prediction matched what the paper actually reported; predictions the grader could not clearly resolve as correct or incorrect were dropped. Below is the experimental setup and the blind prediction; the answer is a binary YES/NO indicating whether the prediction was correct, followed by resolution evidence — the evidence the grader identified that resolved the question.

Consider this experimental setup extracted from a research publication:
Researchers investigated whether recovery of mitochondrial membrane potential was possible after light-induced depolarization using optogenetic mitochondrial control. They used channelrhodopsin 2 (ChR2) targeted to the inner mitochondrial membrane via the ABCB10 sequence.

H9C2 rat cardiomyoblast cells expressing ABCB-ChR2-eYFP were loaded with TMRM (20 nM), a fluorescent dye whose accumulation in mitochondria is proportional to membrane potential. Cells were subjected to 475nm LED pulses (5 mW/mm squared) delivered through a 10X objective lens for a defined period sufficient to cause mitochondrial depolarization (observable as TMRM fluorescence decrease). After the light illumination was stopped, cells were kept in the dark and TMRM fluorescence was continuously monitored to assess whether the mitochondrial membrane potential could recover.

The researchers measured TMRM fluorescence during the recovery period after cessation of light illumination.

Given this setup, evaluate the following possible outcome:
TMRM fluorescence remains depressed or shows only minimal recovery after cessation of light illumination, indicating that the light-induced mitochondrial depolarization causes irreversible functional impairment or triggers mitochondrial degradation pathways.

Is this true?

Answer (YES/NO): YES